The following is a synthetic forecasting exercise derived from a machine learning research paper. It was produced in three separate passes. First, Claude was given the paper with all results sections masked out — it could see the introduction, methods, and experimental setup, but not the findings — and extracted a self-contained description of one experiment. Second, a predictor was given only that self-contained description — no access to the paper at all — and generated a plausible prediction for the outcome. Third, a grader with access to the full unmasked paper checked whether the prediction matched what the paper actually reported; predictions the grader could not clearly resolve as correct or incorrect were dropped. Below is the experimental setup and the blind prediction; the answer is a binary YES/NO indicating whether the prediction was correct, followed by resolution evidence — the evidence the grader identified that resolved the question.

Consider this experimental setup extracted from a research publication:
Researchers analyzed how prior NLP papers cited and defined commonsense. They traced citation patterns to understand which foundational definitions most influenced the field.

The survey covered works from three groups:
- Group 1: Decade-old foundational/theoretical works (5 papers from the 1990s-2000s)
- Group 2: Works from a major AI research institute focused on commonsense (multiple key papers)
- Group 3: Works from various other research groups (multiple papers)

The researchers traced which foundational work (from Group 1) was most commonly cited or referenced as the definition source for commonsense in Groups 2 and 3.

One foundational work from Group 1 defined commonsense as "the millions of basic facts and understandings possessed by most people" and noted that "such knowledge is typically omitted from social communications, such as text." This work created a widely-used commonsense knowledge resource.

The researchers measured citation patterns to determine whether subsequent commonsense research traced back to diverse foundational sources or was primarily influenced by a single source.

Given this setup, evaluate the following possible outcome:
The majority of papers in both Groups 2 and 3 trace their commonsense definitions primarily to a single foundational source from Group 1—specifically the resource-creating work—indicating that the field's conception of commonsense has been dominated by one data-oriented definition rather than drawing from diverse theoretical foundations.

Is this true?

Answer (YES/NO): YES